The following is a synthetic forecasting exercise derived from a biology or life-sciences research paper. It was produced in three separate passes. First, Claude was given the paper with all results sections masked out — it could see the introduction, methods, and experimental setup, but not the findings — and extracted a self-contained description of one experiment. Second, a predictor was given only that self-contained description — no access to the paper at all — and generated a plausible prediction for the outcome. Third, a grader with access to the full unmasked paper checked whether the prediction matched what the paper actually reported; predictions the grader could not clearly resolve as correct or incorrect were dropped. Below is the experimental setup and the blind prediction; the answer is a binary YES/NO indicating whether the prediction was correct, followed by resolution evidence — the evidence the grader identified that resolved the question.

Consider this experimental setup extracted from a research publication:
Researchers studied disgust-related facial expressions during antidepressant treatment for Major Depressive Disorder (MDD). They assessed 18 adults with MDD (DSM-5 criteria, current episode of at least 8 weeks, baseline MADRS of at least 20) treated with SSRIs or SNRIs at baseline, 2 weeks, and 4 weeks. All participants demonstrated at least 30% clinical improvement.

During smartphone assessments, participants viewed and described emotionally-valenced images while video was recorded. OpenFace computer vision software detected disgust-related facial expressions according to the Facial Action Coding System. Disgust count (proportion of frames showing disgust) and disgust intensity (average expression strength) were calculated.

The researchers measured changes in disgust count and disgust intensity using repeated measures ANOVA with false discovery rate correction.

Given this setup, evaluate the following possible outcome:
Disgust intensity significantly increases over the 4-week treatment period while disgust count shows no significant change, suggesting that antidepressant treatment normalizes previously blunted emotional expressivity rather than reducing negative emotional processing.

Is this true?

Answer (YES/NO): YES